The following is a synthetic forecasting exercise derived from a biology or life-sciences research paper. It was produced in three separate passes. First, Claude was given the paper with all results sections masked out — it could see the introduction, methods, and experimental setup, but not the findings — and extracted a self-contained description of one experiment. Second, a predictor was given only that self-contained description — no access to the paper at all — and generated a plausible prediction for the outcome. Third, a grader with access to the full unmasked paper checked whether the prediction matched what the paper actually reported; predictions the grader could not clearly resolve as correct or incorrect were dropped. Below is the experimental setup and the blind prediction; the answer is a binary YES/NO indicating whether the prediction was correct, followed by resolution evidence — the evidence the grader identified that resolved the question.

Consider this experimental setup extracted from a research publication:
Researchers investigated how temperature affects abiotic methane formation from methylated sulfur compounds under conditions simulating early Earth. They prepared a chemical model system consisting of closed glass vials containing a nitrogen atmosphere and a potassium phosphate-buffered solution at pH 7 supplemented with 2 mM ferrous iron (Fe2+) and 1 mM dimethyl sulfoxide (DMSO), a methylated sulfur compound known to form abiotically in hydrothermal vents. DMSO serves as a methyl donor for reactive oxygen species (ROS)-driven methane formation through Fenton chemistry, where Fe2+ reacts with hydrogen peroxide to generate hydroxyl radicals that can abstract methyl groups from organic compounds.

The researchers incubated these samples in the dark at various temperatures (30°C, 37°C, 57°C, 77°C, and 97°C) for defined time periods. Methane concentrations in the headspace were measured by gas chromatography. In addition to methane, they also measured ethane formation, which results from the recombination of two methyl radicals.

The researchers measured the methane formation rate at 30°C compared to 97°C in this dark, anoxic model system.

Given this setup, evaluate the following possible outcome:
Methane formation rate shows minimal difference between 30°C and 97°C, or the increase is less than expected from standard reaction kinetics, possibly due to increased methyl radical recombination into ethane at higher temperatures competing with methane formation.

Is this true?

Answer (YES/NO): NO